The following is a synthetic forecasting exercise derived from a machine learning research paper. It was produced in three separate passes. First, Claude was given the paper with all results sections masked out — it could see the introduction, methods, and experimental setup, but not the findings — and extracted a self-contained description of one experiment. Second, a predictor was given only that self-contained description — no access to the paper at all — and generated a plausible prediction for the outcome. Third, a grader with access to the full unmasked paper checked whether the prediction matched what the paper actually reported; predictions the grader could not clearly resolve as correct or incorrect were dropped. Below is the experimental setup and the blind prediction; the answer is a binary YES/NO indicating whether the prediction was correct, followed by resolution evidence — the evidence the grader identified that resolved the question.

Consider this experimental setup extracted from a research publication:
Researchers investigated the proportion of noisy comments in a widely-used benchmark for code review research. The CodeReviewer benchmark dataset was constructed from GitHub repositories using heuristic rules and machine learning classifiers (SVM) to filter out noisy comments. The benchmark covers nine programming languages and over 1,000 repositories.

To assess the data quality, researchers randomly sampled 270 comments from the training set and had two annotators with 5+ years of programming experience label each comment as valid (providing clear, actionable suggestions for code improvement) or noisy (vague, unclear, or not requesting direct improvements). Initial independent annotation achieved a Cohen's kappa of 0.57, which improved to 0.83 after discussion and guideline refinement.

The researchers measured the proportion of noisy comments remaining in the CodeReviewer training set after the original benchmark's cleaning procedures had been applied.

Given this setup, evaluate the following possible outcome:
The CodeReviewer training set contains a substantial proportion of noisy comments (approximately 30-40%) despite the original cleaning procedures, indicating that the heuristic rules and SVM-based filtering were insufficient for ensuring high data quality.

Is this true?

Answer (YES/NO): YES